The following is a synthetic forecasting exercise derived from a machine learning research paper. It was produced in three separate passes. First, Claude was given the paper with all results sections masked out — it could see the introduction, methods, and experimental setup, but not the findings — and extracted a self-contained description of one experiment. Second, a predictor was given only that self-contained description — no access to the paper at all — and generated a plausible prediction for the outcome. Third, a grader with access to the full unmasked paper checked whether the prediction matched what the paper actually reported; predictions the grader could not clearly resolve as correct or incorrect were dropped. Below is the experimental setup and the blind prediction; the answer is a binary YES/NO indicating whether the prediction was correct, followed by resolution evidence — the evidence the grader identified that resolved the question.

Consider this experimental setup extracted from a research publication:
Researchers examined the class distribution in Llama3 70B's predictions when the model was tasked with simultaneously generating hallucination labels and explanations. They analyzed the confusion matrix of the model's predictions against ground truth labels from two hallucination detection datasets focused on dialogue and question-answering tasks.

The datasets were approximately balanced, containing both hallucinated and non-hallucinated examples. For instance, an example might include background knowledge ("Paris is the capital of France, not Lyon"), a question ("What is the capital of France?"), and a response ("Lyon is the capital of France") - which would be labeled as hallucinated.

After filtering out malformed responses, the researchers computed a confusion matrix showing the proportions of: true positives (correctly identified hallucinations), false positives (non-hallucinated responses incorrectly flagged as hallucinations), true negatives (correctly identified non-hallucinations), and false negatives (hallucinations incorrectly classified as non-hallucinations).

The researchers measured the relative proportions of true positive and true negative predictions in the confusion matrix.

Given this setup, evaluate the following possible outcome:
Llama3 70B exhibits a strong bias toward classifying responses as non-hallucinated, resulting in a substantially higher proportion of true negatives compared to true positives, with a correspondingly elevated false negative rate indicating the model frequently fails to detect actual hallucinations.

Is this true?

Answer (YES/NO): NO